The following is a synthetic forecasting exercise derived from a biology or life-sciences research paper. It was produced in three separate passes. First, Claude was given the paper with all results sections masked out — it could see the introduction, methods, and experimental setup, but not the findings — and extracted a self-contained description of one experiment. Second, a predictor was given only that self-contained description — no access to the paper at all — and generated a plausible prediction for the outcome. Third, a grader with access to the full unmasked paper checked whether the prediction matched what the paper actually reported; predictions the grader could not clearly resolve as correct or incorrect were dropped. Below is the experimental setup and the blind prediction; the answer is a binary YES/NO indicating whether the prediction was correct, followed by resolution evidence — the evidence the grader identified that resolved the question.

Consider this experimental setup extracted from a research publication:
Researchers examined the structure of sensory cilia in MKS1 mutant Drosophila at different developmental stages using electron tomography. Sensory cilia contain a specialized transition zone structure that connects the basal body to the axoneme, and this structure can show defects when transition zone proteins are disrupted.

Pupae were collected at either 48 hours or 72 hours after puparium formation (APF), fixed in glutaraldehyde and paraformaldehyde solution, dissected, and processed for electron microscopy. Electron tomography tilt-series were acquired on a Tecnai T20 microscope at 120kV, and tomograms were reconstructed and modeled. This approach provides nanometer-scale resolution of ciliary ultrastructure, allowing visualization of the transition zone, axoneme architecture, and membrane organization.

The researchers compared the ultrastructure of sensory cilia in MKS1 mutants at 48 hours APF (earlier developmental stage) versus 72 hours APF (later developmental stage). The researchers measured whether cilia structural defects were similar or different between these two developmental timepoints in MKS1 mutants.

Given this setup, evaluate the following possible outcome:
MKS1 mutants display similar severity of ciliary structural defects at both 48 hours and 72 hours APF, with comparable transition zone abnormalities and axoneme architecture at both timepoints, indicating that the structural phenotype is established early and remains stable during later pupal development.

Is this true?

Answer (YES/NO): NO